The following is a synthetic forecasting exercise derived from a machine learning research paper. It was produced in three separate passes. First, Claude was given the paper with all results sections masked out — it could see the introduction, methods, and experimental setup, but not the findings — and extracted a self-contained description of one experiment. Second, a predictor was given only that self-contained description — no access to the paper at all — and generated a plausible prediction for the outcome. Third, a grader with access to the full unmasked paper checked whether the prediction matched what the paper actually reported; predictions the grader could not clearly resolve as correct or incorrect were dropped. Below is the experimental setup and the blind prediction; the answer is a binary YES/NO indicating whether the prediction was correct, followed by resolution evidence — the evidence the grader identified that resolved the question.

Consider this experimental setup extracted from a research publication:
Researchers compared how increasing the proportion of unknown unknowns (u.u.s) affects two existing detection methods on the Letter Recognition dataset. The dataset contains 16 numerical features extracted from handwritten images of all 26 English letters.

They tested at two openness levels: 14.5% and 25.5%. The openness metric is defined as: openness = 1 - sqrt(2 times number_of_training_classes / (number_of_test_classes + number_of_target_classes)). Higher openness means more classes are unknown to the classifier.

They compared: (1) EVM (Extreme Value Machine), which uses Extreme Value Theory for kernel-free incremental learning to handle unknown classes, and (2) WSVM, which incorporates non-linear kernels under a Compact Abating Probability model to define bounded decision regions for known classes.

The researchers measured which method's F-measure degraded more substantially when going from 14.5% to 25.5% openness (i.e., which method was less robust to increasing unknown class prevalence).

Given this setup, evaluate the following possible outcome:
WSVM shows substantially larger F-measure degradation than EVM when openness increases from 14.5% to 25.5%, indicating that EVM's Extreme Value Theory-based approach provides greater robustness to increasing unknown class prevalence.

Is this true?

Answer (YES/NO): NO